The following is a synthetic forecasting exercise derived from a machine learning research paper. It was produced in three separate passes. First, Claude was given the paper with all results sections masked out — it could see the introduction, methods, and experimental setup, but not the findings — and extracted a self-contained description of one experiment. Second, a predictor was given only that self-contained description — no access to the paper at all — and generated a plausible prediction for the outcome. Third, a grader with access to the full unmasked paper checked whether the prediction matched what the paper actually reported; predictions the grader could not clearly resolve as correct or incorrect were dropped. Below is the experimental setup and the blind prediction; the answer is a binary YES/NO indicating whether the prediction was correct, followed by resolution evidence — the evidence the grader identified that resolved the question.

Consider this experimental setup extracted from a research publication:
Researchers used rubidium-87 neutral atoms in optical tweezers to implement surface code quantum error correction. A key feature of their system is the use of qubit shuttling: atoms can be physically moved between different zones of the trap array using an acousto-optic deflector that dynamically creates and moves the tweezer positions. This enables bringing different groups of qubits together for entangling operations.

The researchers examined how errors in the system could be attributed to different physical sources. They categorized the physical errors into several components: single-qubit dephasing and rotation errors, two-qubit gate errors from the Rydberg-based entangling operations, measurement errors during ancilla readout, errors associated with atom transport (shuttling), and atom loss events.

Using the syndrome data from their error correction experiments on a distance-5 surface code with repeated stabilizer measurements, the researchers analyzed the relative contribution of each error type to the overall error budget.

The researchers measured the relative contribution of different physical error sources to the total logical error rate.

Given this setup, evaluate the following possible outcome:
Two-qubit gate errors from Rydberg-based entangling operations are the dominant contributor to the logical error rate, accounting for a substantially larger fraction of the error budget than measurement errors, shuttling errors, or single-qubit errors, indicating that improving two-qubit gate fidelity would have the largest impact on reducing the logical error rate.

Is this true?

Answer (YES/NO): NO